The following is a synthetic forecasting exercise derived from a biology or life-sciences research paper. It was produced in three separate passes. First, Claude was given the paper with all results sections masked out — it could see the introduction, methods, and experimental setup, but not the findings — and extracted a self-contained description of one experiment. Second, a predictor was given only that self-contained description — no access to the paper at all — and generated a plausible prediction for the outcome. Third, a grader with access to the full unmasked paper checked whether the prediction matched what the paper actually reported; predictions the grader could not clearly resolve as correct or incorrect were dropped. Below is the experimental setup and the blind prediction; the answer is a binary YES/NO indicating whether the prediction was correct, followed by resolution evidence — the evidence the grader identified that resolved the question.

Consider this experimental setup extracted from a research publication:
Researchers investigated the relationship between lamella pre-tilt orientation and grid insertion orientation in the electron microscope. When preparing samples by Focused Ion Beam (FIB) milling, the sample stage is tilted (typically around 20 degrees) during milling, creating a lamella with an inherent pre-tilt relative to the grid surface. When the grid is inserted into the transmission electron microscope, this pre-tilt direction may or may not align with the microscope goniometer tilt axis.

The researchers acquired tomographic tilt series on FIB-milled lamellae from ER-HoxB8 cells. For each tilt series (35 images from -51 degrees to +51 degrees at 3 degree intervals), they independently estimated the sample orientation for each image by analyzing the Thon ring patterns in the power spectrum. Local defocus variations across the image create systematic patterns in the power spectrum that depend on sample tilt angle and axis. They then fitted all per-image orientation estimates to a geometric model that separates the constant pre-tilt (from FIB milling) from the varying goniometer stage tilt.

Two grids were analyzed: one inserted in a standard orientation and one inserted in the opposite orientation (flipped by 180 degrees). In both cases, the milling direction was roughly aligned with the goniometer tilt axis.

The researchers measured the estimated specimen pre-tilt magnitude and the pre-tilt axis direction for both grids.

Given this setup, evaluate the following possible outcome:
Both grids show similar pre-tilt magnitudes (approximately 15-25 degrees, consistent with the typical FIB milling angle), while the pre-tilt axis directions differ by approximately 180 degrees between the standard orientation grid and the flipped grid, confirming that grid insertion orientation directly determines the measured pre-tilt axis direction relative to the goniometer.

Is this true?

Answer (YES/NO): NO